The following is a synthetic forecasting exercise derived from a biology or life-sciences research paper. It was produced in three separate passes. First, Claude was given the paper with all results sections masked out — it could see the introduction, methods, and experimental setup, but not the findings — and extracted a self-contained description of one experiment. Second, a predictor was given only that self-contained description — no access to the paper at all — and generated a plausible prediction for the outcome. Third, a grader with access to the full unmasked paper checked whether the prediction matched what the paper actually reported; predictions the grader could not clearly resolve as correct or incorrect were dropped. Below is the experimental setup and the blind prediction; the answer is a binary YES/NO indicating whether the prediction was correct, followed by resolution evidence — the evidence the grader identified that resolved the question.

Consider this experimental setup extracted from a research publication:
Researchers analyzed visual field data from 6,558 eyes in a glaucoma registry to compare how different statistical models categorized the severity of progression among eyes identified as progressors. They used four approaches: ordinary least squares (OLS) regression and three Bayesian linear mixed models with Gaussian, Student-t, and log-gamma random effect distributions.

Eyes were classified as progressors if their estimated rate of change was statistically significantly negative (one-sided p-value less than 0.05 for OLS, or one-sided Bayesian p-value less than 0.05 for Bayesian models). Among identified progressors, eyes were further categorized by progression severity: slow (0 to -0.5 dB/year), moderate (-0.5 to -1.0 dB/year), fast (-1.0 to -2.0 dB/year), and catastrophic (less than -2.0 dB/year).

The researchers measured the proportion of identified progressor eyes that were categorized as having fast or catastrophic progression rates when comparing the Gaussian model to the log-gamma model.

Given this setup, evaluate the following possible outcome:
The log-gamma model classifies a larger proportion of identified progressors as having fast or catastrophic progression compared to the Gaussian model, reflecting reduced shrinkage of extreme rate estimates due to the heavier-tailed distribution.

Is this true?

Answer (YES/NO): YES